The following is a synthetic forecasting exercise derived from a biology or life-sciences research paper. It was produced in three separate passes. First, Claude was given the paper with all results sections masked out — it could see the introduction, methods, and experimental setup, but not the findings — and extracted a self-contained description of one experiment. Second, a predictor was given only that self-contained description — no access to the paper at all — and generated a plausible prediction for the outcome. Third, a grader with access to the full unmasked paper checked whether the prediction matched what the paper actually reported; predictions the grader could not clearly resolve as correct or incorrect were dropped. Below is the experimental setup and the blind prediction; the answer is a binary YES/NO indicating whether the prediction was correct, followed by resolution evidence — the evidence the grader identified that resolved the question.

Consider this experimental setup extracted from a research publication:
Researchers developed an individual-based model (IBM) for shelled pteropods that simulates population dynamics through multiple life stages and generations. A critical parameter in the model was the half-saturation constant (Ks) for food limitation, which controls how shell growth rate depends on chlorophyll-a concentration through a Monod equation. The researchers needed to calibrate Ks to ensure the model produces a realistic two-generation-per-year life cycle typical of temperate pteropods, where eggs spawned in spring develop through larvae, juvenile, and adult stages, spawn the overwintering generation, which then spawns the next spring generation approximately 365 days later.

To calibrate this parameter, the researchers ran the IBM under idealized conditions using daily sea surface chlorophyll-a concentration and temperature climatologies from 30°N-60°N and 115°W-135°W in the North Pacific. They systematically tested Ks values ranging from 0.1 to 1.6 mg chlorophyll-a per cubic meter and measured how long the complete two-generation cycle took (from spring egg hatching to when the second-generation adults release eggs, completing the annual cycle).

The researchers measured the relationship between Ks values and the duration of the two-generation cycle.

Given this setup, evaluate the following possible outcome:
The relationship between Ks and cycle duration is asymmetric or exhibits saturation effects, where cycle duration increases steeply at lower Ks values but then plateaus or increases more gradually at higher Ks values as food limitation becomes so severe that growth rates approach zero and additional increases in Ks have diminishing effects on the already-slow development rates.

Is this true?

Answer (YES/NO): NO